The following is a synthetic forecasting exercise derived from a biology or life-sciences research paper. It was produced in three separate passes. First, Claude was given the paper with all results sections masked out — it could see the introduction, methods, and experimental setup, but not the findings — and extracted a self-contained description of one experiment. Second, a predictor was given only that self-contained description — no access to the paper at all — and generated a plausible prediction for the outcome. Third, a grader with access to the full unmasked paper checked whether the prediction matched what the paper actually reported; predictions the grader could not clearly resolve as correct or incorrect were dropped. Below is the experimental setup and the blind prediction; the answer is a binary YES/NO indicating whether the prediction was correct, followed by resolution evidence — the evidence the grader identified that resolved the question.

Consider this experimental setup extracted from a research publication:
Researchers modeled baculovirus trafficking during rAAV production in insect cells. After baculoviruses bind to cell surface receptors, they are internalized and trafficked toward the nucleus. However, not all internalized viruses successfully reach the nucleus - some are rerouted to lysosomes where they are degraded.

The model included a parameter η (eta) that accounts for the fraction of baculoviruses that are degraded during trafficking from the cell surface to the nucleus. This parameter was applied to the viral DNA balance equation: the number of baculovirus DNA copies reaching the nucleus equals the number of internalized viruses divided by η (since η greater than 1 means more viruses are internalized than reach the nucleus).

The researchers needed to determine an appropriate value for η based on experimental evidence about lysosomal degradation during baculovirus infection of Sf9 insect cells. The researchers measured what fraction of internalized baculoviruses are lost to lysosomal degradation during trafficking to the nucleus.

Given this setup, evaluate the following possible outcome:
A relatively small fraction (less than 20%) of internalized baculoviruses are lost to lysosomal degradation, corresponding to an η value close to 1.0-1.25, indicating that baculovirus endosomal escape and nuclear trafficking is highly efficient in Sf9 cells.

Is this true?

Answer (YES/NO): NO